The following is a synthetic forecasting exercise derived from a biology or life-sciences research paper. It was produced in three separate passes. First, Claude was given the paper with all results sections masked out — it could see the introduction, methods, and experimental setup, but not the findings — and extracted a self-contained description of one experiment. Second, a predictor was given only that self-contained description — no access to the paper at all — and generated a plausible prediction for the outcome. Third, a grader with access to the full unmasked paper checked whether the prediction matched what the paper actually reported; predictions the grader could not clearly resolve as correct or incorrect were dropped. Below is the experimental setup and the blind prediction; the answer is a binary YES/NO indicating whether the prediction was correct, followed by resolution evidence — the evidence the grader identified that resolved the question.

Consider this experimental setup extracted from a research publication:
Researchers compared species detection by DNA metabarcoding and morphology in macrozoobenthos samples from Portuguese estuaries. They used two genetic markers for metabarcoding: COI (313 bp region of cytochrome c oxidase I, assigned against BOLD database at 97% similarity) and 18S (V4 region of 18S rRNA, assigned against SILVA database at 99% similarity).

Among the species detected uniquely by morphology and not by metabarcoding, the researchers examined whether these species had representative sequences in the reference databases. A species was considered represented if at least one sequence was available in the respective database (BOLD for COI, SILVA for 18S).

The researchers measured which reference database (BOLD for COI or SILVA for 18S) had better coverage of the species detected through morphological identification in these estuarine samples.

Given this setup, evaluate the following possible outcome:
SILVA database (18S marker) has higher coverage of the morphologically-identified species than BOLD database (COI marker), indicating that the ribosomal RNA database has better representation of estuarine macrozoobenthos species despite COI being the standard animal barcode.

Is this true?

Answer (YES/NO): NO